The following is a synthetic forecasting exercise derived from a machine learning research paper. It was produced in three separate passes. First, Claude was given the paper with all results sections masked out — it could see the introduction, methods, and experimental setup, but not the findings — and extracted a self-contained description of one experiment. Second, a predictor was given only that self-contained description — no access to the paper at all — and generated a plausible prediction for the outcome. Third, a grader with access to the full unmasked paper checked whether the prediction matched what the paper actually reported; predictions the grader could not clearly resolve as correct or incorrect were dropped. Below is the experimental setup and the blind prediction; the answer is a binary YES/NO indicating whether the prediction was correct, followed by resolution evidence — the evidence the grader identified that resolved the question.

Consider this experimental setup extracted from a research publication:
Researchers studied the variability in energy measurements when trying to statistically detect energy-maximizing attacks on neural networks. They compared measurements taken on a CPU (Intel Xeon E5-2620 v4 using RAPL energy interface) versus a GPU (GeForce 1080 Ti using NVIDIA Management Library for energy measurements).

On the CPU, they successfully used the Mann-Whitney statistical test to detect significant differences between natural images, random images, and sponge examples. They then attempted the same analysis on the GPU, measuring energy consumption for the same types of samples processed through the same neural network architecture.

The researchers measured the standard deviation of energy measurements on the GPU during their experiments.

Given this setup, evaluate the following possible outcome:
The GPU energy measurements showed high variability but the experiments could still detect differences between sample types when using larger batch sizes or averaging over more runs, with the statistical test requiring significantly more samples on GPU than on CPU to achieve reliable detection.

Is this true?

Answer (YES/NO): NO